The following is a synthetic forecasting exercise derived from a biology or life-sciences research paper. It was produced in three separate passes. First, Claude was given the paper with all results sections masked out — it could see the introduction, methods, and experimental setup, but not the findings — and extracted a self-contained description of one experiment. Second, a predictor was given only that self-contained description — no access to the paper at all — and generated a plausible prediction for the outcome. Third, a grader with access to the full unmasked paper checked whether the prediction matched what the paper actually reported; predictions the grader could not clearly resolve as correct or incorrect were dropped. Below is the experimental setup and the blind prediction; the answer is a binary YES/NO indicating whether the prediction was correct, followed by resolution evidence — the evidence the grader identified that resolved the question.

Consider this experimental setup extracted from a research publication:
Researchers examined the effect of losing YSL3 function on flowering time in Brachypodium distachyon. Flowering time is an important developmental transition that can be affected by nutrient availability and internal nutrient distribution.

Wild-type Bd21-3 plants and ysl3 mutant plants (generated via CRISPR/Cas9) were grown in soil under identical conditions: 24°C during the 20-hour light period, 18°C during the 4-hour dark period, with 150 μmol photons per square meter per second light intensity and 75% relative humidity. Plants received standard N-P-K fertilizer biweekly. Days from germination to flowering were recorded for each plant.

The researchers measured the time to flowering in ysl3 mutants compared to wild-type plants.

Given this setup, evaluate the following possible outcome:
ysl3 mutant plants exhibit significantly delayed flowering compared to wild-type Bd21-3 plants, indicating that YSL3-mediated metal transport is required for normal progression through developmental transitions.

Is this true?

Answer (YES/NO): YES